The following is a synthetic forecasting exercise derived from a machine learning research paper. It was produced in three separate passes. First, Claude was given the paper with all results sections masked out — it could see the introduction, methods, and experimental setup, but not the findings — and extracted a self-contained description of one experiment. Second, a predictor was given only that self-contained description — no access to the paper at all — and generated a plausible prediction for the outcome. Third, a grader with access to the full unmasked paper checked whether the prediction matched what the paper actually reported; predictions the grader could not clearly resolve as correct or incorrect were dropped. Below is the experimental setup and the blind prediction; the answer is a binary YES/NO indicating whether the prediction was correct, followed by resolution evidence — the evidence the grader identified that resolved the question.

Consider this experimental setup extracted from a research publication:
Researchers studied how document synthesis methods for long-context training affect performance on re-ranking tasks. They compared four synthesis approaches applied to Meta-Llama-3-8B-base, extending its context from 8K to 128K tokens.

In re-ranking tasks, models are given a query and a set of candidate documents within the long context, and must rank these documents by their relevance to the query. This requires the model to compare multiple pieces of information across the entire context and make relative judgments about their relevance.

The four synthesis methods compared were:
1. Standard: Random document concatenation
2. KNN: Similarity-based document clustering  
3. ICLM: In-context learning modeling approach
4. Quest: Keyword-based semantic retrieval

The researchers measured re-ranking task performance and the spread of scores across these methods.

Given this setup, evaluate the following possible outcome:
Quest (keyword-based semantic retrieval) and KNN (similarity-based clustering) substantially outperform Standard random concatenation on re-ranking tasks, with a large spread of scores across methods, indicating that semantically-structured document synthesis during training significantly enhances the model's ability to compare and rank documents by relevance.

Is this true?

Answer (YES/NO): NO